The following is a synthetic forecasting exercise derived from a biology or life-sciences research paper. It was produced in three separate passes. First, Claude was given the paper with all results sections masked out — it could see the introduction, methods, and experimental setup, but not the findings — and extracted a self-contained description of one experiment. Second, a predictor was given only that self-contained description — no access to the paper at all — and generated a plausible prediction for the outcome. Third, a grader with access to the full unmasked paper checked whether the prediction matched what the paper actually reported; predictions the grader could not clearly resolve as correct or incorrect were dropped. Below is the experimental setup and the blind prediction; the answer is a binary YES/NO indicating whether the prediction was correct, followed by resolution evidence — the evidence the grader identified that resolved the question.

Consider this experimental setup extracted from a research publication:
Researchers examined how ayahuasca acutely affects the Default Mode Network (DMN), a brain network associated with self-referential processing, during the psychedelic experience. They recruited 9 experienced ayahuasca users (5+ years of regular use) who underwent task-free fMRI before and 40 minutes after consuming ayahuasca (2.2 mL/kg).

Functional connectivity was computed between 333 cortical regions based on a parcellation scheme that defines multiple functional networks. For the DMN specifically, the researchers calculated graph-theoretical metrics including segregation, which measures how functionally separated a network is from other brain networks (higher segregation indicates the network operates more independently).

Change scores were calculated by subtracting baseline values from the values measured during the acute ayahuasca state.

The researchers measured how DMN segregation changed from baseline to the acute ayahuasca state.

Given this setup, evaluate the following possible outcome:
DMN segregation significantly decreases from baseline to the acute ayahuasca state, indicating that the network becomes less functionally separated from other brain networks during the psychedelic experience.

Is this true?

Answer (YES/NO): YES